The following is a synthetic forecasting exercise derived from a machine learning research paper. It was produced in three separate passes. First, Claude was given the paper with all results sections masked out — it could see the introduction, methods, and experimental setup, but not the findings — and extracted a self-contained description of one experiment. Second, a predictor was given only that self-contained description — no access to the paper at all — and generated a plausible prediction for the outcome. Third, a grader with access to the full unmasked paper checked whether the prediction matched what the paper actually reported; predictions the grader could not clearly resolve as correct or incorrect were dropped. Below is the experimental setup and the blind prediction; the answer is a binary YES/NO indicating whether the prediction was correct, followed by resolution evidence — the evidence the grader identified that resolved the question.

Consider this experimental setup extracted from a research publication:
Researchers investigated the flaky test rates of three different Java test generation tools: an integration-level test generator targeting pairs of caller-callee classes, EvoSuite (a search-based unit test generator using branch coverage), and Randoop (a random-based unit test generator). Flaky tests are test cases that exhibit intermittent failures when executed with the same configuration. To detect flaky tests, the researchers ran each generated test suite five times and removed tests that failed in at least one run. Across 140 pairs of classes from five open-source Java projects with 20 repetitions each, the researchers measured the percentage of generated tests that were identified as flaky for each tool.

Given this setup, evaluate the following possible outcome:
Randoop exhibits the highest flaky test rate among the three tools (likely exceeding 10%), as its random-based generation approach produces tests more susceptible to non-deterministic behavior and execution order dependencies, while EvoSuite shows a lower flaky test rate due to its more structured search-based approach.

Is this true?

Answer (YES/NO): NO